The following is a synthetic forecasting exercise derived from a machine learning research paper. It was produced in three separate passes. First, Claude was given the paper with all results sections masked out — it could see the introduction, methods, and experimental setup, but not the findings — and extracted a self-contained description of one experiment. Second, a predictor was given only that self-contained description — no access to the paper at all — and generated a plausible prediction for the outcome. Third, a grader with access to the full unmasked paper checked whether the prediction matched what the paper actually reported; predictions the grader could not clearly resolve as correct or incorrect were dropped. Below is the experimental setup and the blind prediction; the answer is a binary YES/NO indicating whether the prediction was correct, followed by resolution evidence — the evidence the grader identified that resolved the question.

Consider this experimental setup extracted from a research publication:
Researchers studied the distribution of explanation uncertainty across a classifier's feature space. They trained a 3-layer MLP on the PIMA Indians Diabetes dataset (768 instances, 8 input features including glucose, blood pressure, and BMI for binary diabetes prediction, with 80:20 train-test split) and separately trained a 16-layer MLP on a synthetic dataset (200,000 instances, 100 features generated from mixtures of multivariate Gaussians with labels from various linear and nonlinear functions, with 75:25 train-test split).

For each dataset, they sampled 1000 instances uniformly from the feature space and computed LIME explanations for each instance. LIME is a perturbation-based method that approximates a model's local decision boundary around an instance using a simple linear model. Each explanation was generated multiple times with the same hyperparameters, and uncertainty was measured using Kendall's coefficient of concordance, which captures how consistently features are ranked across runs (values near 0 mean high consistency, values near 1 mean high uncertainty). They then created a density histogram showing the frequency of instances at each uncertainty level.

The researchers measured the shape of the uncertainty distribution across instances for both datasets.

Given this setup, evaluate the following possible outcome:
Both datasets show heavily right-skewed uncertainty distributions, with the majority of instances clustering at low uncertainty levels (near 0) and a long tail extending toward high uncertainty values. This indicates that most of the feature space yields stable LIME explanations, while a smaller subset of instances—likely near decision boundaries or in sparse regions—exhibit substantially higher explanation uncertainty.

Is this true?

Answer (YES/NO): NO